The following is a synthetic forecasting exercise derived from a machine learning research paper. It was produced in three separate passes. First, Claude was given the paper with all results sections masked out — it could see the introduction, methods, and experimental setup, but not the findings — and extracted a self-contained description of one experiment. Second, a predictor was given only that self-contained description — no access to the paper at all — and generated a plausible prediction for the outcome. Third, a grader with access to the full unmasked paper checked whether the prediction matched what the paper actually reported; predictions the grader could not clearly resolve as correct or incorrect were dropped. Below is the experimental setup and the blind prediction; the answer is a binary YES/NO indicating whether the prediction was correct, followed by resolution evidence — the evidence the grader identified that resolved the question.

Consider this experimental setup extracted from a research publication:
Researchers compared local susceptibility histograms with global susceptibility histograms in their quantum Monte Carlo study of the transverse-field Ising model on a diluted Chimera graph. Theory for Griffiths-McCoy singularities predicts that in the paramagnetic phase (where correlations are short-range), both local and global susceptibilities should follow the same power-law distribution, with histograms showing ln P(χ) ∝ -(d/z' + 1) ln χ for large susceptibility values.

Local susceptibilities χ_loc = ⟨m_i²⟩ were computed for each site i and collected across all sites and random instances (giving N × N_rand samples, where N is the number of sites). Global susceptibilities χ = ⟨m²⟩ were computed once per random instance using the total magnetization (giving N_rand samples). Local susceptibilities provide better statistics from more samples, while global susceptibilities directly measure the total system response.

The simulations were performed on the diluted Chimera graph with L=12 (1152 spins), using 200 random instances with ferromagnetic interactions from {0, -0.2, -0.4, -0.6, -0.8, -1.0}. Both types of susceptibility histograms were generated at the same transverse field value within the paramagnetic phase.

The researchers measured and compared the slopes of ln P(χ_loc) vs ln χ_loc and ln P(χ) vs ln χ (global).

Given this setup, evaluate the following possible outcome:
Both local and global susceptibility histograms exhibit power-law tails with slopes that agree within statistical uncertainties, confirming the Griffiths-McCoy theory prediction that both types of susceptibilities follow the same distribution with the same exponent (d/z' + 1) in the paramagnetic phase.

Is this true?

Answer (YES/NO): NO